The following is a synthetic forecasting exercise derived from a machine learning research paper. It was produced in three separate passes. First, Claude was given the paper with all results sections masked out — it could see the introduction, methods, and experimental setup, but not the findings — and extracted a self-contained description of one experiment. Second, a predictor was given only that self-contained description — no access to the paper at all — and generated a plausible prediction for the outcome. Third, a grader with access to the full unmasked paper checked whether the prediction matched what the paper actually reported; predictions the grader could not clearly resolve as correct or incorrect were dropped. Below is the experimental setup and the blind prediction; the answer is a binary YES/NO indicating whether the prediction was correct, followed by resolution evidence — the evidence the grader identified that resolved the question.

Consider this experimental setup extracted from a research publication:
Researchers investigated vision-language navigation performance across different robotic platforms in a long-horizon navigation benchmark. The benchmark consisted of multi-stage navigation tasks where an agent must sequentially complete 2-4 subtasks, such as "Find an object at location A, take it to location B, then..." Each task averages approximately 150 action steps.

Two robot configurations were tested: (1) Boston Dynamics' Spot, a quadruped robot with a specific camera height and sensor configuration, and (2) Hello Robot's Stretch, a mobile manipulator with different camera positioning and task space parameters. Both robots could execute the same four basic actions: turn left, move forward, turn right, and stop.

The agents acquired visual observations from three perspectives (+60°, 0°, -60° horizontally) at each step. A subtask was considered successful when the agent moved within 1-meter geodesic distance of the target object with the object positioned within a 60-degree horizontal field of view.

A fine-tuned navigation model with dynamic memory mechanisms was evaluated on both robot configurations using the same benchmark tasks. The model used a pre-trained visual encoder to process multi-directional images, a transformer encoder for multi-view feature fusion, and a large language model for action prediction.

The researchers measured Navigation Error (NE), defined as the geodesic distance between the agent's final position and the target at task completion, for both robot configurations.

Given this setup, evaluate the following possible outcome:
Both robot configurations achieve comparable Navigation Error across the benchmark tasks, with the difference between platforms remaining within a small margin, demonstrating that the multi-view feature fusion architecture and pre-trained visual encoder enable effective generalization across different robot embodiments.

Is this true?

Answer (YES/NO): NO